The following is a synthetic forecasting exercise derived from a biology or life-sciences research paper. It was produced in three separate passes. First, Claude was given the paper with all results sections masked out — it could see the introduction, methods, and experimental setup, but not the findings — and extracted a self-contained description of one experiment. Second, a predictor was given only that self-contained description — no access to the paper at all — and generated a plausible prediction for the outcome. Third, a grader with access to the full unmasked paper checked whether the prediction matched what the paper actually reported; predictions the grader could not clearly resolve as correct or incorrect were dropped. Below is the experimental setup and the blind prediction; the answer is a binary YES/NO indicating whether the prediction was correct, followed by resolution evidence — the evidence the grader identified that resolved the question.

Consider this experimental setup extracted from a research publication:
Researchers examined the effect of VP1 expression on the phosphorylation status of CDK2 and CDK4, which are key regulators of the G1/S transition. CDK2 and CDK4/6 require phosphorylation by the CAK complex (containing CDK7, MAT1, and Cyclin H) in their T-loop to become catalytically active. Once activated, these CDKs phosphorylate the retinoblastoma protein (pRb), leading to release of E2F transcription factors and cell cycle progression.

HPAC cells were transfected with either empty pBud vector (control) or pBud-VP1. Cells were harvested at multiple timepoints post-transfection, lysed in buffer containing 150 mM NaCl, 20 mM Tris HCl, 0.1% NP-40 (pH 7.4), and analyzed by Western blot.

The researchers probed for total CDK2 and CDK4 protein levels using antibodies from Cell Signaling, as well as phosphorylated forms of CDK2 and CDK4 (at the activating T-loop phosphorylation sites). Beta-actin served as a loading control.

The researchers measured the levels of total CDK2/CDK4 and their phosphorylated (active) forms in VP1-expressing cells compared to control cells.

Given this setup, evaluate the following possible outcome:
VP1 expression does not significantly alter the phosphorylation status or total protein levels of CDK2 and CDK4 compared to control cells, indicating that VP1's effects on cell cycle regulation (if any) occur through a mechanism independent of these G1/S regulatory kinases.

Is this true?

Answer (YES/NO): NO